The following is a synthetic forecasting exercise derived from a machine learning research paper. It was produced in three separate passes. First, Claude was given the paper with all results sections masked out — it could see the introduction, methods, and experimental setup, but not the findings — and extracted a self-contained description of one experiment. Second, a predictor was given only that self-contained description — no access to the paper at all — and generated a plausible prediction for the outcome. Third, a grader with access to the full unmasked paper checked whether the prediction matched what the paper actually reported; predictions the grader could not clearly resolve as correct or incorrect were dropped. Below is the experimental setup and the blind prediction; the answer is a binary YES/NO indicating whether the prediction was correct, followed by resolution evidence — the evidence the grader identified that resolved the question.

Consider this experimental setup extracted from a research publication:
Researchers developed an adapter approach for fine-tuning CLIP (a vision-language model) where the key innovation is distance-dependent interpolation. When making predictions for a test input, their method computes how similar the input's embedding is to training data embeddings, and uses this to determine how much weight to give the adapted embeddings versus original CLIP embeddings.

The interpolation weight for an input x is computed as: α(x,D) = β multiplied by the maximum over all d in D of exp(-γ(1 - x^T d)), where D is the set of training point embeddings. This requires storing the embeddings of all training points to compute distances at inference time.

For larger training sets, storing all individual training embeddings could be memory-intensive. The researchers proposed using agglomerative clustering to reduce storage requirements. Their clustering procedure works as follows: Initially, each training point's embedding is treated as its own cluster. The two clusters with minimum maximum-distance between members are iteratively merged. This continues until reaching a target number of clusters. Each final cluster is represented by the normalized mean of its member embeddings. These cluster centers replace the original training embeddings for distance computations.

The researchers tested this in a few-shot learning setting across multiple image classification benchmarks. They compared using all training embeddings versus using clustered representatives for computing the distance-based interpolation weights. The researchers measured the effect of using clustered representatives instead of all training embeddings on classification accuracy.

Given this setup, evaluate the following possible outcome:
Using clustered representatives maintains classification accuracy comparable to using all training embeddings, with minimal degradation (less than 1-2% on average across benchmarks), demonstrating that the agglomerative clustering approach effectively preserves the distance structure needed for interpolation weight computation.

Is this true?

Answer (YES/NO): YES